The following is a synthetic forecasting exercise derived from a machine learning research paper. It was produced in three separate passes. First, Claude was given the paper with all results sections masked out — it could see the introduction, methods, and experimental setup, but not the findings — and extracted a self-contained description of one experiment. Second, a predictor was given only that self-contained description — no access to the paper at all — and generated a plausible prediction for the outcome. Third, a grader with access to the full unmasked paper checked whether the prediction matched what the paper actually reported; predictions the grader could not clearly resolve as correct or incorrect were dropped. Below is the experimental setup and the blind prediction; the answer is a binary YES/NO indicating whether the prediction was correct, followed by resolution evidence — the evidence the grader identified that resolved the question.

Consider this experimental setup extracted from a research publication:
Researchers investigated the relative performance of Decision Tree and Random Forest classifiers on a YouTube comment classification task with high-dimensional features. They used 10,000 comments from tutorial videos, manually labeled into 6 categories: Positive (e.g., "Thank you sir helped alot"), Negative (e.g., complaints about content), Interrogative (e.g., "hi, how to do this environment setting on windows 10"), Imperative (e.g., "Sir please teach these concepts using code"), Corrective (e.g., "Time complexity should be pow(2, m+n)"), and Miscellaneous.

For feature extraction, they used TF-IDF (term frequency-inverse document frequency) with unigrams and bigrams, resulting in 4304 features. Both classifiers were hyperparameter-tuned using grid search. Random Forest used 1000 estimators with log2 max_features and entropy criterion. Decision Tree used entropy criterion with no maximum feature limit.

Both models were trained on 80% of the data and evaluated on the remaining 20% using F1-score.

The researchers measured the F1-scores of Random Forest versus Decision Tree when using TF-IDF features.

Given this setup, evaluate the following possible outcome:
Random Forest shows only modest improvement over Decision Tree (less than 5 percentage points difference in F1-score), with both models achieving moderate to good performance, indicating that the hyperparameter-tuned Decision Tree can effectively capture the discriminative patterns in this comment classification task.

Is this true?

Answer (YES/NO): YES